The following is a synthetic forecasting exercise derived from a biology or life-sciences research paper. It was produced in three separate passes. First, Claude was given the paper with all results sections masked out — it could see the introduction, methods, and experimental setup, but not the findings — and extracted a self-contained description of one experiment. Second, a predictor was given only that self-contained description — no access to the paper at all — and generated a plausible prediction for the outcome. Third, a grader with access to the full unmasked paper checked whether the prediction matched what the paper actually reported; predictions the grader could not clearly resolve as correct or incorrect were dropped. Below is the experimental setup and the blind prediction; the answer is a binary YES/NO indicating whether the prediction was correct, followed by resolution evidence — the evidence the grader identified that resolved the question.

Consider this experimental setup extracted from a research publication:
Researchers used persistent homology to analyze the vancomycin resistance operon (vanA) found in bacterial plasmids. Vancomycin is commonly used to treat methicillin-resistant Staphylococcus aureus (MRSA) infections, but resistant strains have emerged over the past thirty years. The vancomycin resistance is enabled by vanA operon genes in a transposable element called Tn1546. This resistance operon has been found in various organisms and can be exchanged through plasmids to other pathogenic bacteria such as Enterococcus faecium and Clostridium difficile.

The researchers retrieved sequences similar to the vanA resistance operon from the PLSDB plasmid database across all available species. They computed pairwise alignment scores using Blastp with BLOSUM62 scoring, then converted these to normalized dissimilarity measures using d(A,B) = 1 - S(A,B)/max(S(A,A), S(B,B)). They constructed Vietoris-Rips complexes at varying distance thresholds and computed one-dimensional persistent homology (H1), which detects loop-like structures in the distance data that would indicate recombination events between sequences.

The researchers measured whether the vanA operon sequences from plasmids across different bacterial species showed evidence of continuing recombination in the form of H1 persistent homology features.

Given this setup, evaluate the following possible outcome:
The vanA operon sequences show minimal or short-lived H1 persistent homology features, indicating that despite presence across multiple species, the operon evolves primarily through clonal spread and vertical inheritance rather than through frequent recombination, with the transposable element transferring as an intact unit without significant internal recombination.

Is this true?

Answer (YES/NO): NO